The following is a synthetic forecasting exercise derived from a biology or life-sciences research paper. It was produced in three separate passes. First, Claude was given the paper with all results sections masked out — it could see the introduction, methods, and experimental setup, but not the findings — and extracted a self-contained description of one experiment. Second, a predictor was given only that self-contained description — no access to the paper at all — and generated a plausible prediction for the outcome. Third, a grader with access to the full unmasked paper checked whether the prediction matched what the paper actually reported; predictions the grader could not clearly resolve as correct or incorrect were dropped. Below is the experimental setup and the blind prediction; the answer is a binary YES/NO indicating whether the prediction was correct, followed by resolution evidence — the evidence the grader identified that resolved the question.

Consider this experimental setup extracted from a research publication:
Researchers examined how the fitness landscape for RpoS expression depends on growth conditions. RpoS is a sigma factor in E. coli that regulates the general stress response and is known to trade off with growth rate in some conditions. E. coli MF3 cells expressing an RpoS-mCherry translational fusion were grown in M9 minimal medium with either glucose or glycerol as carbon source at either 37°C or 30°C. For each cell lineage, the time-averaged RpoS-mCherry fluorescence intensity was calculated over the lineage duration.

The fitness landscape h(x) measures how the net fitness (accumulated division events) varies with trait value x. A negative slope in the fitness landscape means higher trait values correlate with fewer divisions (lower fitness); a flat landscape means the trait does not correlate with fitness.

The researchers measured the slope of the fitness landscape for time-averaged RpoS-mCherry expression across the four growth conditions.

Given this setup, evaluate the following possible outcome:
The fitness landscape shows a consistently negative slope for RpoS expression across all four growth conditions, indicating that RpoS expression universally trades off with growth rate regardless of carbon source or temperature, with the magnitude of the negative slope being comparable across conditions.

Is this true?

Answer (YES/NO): NO